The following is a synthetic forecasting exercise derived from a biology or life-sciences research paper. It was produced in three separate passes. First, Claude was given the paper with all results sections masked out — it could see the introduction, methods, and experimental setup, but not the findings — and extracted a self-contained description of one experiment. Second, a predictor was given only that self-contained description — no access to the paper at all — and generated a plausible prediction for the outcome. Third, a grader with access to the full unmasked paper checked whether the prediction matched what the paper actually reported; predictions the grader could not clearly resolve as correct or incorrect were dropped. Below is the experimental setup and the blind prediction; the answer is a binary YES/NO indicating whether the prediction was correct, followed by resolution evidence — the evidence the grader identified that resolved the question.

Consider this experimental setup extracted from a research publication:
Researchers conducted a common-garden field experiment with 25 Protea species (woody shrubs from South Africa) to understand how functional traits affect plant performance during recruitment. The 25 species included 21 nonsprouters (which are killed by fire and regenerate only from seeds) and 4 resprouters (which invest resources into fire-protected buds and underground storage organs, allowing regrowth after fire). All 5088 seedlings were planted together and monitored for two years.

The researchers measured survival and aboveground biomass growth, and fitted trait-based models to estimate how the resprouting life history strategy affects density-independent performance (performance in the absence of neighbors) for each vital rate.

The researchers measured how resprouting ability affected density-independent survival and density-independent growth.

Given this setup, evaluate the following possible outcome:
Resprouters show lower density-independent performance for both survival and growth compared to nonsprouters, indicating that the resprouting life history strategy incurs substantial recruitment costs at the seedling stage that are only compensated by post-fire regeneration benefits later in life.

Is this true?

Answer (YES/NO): NO